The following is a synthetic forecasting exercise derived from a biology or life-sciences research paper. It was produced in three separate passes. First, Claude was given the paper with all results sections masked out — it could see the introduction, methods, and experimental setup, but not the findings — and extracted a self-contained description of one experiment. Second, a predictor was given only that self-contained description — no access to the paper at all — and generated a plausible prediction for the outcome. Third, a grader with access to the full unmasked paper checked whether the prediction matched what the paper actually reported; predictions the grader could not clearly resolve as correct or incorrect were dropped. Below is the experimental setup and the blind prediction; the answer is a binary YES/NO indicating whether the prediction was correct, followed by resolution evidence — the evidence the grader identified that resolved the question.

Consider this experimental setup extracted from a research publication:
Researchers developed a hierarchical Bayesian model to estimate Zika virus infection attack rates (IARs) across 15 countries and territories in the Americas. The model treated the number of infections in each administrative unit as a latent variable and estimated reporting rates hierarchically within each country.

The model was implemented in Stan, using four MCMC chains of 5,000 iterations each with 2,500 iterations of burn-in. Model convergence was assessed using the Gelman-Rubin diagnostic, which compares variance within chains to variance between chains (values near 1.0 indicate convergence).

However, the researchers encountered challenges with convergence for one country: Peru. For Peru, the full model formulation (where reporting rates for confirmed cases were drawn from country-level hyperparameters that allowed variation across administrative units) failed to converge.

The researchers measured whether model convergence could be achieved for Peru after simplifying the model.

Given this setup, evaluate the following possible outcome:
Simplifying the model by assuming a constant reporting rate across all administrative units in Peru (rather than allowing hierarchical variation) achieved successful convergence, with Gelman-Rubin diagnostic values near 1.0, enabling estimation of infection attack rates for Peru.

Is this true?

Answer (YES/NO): YES